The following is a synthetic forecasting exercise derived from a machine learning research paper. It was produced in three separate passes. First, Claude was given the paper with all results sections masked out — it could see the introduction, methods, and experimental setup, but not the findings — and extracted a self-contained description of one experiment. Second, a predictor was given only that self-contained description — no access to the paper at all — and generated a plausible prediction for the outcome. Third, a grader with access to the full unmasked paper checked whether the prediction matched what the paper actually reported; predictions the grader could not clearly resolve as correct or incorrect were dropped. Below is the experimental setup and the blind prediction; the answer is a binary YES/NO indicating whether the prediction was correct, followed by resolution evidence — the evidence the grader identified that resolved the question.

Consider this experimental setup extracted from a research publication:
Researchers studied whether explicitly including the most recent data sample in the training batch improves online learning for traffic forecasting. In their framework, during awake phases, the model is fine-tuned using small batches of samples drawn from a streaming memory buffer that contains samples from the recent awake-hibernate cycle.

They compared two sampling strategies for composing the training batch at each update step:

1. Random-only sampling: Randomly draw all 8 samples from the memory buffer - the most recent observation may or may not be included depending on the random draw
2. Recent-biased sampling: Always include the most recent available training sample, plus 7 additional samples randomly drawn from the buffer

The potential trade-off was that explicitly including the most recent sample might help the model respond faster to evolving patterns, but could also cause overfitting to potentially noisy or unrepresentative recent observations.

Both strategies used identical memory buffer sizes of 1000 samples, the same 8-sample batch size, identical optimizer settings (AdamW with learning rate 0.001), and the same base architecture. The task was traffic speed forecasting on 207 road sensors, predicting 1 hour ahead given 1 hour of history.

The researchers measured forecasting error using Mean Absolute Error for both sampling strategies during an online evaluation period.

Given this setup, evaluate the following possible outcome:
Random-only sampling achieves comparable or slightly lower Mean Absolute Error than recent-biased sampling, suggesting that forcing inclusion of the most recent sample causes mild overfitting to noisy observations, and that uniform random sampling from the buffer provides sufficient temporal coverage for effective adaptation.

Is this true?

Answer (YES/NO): YES